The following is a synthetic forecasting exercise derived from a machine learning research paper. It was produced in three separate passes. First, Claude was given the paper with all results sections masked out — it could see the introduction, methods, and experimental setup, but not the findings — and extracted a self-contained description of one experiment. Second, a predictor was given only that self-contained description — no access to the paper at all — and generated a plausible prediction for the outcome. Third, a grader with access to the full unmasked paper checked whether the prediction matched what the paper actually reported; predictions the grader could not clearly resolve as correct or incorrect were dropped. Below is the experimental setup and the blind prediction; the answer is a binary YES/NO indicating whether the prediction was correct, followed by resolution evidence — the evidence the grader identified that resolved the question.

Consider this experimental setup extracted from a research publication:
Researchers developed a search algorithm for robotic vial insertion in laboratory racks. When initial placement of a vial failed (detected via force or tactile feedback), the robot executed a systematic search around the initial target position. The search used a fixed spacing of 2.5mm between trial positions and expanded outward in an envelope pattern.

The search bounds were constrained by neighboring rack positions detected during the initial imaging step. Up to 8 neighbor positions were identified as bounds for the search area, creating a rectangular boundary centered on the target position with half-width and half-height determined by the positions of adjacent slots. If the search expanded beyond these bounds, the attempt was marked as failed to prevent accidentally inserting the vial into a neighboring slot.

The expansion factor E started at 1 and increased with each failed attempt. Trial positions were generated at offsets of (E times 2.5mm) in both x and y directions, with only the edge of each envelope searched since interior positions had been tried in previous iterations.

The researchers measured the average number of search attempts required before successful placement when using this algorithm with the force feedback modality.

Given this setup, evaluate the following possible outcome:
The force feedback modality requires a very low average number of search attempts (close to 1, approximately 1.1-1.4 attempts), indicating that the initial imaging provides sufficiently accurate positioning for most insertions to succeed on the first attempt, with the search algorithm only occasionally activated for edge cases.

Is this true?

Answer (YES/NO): NO